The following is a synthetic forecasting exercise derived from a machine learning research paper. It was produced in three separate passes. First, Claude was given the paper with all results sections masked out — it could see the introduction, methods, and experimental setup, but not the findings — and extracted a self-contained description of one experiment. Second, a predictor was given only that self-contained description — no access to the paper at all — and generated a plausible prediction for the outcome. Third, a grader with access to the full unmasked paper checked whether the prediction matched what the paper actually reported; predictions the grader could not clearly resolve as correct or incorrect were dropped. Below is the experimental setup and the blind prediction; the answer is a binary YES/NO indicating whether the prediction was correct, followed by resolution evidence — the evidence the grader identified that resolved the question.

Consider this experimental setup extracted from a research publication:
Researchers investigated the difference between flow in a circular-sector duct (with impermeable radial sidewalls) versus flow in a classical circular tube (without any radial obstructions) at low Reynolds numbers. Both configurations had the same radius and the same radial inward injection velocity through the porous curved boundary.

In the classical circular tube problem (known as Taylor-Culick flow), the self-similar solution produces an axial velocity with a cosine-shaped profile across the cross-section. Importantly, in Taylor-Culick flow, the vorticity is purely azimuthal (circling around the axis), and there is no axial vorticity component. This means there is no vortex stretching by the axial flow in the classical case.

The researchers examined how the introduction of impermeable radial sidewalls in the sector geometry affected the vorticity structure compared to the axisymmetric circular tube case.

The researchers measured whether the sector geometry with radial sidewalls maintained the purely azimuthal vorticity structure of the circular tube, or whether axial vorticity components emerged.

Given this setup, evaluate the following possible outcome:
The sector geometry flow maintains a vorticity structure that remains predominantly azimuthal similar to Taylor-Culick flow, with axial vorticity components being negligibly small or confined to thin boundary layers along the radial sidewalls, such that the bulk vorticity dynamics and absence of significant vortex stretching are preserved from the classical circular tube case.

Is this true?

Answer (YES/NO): NO